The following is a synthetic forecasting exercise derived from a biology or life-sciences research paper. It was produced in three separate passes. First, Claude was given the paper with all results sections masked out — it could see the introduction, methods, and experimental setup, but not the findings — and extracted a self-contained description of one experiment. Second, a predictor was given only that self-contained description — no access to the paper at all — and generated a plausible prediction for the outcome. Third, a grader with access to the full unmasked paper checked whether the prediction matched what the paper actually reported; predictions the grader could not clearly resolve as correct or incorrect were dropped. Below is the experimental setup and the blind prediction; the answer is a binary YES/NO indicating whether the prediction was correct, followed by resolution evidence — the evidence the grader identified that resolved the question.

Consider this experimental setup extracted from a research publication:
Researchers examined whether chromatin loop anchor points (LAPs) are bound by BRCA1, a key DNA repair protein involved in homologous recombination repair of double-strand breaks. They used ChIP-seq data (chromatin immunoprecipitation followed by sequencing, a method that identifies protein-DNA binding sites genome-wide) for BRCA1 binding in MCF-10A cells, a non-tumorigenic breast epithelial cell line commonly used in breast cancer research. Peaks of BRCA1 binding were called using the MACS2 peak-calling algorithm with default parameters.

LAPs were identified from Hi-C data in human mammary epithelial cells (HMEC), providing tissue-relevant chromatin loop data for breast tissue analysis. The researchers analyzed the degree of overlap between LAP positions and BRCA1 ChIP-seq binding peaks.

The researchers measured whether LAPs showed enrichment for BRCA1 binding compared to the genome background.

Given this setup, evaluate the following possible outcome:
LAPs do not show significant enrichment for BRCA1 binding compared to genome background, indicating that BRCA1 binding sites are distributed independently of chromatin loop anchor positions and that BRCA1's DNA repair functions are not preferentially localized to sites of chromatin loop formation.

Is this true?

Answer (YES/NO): NO